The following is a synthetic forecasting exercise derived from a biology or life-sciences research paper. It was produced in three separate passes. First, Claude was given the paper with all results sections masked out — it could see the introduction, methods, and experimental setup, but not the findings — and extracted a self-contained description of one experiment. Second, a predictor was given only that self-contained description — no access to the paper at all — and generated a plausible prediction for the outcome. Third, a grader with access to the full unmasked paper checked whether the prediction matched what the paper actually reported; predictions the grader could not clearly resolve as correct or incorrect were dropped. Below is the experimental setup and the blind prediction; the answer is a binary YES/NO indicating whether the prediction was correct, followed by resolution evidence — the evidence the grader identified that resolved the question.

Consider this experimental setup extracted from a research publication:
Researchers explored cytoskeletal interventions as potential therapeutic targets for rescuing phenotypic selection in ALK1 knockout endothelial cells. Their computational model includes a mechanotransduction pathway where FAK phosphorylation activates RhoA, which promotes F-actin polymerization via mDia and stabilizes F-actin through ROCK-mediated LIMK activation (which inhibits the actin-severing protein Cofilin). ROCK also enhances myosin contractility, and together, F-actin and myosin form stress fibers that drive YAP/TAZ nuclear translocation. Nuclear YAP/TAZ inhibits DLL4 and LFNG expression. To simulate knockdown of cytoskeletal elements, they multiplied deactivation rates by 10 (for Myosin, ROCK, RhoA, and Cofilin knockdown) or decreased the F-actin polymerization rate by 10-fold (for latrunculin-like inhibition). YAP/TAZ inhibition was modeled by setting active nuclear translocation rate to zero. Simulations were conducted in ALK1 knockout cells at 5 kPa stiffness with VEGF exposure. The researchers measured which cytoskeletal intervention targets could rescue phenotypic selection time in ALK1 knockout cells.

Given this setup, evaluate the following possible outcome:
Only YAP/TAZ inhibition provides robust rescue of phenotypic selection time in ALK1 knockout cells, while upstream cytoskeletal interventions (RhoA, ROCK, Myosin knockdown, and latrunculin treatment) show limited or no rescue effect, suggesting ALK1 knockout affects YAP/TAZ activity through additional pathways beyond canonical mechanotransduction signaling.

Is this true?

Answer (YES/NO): NO